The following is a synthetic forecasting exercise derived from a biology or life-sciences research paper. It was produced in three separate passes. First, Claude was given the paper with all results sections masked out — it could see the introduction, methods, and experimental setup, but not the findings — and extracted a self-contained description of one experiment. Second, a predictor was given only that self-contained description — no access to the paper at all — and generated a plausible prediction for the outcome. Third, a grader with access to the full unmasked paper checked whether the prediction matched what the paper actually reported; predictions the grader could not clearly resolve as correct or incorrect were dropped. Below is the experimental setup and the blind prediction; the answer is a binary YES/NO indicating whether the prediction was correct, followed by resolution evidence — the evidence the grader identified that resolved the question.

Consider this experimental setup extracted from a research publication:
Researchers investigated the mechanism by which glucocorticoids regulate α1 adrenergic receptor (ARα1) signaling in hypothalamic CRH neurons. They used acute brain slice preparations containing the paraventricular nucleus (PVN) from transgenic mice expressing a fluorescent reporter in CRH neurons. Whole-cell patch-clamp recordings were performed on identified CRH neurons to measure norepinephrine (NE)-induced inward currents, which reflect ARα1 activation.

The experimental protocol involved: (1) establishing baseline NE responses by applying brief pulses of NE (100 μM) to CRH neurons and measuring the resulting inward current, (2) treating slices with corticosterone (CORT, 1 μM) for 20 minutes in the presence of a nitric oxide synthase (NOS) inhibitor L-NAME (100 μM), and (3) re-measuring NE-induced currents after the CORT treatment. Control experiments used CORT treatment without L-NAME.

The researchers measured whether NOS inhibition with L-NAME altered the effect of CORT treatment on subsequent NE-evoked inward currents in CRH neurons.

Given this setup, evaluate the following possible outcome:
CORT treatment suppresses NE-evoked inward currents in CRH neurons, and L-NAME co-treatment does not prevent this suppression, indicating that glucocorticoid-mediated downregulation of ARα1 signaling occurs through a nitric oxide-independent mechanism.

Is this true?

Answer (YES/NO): NO